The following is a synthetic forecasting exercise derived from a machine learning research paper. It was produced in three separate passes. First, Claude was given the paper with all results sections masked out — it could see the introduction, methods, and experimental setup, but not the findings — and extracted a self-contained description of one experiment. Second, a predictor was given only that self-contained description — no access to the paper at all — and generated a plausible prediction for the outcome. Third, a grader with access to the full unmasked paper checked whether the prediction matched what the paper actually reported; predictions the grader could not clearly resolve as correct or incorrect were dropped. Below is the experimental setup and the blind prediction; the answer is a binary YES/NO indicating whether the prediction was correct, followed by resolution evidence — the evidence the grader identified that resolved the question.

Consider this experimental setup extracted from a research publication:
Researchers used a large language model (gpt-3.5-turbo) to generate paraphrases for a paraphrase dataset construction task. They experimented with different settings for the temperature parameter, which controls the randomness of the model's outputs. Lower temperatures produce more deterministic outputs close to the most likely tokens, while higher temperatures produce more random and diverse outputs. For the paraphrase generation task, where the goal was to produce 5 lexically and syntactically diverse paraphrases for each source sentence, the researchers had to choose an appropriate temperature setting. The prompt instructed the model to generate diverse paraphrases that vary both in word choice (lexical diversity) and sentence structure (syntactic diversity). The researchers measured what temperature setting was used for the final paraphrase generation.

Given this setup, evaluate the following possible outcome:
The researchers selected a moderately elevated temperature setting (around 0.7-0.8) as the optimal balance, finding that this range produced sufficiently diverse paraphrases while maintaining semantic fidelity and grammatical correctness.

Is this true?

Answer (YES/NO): NO